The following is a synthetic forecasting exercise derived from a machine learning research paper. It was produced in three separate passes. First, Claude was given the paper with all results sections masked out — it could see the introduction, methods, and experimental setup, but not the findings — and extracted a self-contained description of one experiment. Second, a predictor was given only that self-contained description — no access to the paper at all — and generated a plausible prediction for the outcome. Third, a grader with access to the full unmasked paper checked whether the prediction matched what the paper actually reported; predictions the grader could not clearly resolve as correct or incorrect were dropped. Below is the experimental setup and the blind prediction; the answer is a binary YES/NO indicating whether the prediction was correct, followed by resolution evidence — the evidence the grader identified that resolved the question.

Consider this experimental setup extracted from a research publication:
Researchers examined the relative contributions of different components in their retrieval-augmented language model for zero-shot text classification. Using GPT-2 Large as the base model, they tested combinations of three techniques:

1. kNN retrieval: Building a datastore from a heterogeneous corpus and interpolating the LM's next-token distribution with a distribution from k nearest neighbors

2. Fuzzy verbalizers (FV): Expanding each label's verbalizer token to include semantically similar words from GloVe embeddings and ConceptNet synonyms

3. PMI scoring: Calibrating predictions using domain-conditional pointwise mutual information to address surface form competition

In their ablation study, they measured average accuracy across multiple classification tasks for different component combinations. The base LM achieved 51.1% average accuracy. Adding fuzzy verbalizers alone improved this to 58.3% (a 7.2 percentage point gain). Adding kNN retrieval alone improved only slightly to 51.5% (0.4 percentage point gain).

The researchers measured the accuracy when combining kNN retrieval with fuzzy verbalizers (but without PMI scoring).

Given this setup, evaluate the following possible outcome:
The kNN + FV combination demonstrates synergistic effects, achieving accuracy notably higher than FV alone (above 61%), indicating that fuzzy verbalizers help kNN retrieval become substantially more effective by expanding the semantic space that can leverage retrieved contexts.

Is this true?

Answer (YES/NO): YES